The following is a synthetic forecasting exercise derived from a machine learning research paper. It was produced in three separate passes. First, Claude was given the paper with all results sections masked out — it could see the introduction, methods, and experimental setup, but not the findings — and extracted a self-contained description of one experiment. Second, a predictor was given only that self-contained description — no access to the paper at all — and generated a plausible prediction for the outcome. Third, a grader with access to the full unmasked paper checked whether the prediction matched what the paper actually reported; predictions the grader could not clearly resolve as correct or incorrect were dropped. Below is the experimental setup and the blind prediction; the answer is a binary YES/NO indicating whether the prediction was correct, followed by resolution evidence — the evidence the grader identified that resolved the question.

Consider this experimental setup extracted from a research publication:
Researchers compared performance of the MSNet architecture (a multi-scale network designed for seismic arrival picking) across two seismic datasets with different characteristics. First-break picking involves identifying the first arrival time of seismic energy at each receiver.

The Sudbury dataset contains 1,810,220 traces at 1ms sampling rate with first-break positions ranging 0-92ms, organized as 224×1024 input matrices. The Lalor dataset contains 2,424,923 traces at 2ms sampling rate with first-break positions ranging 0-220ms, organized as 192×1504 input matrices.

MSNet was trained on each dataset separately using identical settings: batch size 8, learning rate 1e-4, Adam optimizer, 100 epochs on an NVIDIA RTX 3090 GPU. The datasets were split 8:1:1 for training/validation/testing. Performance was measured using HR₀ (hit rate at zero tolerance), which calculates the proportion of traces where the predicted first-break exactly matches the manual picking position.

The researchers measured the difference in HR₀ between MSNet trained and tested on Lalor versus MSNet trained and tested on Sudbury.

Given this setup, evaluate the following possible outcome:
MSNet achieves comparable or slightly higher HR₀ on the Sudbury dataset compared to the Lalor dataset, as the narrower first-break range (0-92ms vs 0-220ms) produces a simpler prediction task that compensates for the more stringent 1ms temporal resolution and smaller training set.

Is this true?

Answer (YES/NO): NO